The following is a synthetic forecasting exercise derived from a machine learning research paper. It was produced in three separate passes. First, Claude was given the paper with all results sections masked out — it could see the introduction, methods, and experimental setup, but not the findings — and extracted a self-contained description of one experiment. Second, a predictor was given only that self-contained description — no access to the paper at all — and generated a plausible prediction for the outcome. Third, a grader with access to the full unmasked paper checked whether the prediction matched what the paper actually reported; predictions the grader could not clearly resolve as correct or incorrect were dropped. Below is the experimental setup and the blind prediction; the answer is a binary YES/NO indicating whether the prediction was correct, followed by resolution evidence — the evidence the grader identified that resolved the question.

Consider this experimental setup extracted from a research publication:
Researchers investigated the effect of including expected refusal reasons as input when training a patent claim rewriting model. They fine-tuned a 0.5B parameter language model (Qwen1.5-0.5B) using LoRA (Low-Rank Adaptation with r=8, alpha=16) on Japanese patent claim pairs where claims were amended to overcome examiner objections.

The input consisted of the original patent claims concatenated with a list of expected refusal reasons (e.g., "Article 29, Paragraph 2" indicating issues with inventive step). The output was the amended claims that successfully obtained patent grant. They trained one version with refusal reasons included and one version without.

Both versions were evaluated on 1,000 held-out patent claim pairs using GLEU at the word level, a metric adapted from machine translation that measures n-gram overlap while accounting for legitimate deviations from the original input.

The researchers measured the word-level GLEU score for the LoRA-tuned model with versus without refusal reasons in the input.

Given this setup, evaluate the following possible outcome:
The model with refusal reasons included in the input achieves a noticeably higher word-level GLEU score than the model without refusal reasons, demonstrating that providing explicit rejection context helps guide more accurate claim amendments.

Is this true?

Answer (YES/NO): YES